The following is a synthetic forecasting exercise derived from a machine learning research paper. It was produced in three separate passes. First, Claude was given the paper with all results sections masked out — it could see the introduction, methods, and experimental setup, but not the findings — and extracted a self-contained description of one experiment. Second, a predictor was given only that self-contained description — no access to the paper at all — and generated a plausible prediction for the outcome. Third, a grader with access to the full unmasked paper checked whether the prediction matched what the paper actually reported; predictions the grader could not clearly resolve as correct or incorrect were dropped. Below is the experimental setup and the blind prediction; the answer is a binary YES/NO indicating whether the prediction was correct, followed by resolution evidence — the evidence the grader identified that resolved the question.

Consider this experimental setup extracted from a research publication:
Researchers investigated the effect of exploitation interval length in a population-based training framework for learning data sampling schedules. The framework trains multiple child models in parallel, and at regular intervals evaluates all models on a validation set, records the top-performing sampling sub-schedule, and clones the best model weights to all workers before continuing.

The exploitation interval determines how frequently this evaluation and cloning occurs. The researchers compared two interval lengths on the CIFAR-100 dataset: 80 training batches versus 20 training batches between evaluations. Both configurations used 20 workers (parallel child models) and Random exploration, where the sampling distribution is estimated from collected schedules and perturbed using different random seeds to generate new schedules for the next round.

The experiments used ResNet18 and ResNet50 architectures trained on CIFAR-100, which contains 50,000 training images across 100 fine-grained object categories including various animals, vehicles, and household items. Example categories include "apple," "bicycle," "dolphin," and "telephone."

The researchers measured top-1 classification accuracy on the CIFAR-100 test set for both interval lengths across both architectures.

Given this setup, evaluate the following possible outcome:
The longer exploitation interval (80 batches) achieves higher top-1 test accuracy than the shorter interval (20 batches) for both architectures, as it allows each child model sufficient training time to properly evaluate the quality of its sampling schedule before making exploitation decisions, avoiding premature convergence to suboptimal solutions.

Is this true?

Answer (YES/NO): NO